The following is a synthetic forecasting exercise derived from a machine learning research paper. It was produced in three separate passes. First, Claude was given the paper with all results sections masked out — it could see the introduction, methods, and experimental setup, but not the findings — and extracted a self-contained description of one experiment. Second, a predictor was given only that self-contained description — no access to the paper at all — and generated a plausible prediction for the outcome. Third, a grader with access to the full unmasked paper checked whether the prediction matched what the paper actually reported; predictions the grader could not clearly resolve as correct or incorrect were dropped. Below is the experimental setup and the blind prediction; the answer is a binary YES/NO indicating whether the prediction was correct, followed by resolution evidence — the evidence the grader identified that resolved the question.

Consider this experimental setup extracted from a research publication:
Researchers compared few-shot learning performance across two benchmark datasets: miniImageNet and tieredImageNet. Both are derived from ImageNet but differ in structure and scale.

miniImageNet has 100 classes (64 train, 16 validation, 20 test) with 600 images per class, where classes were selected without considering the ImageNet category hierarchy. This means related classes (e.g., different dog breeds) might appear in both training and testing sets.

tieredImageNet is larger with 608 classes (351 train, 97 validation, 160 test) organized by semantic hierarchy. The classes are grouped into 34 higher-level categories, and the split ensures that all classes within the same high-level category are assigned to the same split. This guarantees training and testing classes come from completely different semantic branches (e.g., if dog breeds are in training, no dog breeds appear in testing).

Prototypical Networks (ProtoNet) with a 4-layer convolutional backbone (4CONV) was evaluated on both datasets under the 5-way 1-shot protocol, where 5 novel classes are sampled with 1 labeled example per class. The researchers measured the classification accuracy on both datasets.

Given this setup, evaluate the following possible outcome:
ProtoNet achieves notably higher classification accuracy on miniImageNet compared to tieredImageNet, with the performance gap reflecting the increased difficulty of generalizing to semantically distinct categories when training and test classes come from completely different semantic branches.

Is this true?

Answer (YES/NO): NO